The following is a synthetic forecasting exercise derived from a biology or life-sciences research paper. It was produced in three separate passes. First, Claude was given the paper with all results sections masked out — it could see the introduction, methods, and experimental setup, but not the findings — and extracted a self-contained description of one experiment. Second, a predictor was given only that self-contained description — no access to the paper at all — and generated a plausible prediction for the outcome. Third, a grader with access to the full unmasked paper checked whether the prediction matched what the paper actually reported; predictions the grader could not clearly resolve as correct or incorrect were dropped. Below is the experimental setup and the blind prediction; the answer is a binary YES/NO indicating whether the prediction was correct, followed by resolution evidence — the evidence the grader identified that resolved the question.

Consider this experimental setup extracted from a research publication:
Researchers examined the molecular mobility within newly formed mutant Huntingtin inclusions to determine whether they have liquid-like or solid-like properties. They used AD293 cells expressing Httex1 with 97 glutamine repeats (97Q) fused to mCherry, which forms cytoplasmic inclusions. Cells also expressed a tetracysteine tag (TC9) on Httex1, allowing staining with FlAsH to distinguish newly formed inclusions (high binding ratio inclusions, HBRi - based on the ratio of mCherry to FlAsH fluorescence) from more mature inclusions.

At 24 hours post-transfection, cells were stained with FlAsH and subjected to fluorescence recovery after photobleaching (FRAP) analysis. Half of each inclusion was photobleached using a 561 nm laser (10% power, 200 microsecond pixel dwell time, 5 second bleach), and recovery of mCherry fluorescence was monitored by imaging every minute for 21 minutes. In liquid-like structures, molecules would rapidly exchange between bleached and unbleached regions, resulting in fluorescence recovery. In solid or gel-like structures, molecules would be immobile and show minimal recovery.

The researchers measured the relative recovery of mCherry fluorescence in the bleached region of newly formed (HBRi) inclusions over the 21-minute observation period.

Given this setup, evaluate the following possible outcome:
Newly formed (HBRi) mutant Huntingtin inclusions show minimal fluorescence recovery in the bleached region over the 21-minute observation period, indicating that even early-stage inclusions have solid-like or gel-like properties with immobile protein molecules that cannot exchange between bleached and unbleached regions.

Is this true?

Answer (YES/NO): YES